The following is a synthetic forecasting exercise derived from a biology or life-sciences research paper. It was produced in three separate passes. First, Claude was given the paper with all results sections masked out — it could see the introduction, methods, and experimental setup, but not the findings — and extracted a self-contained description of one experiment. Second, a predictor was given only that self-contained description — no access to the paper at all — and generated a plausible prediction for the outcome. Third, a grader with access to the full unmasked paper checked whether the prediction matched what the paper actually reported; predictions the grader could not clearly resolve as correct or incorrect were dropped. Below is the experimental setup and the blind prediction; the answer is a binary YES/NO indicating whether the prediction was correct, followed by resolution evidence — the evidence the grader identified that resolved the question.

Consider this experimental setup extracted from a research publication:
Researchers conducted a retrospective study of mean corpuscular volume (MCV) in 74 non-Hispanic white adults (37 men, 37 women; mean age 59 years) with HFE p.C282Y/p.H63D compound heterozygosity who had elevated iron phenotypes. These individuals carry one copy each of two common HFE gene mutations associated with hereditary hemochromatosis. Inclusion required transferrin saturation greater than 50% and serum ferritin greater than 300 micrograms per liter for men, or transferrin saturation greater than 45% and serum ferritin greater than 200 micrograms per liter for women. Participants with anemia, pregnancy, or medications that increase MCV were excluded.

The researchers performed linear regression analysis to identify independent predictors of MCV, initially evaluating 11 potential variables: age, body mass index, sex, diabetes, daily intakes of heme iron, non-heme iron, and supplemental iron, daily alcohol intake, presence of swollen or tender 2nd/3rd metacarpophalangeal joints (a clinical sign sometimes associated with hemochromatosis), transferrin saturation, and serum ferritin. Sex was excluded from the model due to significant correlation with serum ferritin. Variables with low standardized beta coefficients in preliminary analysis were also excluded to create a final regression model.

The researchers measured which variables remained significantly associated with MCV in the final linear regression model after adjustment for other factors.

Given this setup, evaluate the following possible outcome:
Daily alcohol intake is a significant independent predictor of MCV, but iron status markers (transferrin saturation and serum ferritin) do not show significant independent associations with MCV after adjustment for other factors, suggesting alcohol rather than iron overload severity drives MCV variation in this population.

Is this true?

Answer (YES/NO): YES